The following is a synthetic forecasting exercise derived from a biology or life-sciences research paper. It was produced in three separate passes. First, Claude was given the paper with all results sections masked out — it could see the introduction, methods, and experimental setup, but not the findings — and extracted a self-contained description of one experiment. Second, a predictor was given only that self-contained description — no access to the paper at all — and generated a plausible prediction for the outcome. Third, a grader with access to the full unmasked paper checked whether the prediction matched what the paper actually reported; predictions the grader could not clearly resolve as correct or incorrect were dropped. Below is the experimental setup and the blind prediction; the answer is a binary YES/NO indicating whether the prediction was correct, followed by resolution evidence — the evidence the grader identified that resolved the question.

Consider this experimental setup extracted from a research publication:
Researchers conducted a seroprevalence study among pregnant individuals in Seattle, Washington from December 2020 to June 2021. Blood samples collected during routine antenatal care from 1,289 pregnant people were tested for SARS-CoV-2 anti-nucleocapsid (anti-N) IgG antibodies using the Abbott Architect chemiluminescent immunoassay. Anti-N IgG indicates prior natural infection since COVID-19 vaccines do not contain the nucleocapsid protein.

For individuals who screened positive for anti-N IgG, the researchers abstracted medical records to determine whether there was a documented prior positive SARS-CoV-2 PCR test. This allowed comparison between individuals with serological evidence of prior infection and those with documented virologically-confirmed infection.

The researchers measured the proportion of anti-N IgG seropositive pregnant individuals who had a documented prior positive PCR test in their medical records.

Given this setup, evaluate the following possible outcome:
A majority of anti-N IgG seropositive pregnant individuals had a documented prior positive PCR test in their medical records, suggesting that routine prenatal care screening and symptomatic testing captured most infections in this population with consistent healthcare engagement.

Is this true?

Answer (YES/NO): NO